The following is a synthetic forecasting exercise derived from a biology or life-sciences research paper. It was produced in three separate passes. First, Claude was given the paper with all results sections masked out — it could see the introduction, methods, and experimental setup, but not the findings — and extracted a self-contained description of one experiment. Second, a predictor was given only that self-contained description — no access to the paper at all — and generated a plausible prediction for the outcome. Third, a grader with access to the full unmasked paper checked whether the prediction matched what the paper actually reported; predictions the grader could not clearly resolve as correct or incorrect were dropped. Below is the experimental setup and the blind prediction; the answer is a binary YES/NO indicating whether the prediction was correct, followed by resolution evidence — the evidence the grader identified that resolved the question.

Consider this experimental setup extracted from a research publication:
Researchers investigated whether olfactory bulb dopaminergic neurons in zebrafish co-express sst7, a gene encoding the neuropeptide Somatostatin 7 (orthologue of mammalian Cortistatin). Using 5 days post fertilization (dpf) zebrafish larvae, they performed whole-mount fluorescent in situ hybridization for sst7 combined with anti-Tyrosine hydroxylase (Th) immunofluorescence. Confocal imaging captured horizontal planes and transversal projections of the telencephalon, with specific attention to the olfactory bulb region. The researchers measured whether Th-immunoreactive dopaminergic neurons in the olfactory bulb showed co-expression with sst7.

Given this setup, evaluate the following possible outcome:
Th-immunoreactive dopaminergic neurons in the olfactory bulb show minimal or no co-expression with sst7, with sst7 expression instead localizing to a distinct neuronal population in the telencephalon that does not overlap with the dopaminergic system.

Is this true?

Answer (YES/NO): NO